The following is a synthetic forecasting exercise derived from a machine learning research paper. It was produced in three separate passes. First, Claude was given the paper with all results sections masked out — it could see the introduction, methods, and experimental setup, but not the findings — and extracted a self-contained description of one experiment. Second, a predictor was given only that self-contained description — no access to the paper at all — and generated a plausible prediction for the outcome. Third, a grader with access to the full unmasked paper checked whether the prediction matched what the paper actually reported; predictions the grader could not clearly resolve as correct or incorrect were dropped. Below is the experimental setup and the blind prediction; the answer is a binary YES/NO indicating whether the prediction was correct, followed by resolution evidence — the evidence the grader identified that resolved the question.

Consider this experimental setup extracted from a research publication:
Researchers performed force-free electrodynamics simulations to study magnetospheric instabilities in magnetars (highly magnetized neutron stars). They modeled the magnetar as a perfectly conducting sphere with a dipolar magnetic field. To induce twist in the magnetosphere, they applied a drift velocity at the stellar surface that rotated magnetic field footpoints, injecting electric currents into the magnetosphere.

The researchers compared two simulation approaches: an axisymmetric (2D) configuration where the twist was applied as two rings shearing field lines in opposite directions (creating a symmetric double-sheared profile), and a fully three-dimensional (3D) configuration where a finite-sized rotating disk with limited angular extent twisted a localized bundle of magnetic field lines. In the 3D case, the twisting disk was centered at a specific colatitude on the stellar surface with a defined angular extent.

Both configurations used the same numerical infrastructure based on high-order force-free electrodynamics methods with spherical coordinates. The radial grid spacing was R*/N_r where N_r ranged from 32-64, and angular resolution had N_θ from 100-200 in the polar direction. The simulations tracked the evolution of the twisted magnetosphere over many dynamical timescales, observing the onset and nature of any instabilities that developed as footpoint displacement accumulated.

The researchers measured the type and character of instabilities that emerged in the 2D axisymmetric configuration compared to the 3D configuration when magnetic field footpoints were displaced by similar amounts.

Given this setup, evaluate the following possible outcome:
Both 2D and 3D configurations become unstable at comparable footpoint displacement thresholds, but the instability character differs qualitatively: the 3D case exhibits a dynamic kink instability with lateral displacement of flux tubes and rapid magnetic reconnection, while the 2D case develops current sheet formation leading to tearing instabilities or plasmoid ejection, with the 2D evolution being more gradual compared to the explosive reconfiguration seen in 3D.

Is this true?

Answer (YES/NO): NO